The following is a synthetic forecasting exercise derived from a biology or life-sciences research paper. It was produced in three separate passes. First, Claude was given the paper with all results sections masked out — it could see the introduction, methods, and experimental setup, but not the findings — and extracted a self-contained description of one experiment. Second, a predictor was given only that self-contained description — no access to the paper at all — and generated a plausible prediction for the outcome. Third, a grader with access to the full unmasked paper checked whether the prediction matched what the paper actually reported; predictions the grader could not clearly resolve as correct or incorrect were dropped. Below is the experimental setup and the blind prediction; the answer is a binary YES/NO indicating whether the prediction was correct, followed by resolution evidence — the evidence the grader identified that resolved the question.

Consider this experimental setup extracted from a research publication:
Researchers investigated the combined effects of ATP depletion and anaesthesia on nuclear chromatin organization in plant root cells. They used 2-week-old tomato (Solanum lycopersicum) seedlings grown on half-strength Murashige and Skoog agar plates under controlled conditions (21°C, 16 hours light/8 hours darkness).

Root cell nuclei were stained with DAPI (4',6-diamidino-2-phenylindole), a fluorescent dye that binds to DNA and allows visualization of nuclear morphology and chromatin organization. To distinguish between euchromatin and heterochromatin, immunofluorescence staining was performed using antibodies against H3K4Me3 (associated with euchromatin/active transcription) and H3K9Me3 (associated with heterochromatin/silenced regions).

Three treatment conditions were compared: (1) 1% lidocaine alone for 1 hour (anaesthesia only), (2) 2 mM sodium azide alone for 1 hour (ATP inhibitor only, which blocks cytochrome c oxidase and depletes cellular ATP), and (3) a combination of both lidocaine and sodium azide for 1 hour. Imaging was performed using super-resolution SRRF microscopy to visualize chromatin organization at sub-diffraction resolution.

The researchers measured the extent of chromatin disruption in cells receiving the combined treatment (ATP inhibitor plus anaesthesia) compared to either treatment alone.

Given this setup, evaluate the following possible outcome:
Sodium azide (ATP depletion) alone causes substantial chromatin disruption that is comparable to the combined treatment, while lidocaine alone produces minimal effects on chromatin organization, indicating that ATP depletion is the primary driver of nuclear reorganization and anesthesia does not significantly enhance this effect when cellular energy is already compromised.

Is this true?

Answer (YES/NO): NO